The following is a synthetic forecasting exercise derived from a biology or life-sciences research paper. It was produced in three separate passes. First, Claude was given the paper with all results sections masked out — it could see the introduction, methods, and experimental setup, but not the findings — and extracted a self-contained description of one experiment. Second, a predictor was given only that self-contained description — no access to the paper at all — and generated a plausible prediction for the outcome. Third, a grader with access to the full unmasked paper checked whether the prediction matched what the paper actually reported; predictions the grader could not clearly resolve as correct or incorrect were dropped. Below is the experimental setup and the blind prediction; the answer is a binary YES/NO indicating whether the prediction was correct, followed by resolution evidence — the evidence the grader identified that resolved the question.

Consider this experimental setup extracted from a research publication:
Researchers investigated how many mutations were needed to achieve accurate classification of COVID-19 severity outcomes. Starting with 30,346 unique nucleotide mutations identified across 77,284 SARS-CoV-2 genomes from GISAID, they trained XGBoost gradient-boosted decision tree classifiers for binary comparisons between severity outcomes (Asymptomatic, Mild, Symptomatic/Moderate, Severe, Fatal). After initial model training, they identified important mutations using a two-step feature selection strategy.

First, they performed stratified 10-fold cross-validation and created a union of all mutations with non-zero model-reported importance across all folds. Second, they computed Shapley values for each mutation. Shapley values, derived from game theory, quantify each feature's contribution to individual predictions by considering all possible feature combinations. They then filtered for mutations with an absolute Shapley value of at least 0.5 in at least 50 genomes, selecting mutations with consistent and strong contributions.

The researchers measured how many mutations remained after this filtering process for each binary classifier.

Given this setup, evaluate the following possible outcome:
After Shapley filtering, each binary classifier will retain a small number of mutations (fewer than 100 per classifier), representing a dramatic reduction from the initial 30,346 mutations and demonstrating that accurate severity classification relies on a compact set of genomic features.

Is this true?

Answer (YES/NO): YES